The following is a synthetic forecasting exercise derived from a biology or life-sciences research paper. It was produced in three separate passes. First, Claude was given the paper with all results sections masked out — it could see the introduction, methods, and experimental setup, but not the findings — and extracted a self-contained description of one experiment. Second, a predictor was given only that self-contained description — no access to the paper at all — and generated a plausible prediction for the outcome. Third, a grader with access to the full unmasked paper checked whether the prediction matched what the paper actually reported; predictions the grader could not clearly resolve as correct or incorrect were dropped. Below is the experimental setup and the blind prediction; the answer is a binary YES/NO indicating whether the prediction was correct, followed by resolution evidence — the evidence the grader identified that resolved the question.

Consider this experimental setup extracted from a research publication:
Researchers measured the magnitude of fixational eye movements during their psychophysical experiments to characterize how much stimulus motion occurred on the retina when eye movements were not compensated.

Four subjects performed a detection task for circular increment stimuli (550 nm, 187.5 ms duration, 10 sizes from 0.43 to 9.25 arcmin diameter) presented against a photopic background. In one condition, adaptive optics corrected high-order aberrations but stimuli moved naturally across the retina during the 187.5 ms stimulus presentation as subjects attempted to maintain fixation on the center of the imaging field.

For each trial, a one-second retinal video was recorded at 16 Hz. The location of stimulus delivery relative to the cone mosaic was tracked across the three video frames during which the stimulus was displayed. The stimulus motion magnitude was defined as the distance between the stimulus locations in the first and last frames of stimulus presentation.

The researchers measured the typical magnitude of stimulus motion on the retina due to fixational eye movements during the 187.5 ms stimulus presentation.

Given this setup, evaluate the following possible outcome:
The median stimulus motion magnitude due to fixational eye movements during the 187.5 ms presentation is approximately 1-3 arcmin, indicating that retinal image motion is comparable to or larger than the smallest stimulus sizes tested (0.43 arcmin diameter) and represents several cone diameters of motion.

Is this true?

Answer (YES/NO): YES